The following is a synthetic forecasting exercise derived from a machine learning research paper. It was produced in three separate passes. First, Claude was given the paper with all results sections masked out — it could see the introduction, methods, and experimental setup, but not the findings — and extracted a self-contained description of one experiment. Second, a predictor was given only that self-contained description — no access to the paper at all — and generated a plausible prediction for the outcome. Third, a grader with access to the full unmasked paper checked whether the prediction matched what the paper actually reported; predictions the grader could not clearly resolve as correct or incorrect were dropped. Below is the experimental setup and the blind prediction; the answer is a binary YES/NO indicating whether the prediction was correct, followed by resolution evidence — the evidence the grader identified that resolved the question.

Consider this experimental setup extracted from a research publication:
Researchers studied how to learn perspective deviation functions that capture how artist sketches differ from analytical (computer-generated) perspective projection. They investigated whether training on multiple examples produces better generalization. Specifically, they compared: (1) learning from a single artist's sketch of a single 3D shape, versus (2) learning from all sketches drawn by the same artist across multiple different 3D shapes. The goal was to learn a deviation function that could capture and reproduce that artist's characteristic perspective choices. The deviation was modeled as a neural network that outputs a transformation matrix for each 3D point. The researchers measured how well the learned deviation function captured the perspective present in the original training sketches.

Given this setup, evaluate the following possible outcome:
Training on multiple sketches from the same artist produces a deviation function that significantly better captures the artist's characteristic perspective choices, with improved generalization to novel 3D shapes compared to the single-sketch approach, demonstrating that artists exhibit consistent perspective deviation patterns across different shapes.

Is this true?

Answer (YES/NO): NO